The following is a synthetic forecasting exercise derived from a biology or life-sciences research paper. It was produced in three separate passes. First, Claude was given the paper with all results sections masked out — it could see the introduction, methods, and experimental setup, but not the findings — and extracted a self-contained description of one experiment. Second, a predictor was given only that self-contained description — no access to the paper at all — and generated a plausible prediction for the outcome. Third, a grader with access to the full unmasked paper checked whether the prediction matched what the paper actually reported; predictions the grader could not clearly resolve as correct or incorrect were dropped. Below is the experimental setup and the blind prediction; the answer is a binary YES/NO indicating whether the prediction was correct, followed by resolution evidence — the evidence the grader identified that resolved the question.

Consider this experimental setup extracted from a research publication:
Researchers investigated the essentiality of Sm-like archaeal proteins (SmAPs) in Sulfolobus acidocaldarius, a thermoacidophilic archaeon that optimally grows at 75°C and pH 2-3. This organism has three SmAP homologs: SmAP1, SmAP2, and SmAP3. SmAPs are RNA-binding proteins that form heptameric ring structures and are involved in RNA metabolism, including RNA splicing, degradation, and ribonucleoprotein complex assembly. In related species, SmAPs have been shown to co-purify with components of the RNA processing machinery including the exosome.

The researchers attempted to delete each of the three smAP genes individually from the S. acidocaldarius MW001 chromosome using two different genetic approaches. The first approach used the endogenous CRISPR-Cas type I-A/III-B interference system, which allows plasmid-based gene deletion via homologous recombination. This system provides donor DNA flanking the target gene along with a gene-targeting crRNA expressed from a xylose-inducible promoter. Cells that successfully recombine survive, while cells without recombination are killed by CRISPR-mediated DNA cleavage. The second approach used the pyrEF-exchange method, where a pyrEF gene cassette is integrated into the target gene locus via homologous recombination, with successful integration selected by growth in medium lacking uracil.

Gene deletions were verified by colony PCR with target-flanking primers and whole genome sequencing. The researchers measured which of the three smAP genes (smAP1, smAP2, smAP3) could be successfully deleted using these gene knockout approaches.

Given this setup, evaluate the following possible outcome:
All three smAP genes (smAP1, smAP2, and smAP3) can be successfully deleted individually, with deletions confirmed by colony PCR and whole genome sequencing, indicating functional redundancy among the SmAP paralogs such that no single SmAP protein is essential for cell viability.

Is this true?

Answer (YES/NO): NO